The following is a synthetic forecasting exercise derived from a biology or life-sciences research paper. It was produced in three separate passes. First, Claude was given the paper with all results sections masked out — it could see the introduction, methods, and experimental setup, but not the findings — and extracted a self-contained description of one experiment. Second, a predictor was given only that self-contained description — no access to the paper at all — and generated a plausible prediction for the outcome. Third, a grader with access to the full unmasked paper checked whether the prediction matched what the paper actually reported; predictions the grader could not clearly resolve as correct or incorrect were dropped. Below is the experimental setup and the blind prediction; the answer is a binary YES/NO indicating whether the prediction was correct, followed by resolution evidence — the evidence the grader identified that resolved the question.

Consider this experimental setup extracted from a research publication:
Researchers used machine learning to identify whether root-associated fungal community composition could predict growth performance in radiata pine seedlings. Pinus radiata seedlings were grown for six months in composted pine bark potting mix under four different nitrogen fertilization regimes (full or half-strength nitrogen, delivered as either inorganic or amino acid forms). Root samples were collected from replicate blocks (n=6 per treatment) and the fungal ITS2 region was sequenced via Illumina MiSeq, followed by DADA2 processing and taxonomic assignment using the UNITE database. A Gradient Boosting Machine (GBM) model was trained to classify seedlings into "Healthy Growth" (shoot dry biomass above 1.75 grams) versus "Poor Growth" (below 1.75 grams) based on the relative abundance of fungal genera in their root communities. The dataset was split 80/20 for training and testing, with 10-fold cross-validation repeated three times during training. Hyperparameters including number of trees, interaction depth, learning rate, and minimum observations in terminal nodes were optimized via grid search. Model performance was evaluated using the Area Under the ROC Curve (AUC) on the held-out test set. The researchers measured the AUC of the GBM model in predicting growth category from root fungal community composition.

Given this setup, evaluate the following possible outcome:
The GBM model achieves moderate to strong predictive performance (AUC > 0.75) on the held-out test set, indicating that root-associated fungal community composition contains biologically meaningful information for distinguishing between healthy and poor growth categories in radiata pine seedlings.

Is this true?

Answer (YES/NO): YES